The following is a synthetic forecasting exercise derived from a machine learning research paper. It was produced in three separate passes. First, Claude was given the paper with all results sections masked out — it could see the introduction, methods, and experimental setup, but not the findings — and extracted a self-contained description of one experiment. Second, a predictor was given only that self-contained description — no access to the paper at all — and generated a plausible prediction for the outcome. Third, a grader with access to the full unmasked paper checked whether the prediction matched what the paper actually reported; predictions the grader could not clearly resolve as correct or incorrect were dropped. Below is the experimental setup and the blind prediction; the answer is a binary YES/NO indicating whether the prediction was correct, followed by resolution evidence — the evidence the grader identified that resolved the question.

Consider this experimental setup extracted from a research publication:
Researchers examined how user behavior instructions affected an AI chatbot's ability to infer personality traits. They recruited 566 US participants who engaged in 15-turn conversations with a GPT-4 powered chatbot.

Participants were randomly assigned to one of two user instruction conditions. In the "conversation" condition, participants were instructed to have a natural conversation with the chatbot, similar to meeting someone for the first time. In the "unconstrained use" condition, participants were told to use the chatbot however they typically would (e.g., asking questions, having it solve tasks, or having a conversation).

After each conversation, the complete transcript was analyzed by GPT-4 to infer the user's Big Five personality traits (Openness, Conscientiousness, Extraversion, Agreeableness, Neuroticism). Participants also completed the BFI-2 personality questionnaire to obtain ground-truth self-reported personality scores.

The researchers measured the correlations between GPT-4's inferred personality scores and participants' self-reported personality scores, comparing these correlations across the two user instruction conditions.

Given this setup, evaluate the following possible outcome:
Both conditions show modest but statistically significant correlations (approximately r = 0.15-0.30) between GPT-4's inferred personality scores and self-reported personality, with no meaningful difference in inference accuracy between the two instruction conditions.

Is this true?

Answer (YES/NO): NO